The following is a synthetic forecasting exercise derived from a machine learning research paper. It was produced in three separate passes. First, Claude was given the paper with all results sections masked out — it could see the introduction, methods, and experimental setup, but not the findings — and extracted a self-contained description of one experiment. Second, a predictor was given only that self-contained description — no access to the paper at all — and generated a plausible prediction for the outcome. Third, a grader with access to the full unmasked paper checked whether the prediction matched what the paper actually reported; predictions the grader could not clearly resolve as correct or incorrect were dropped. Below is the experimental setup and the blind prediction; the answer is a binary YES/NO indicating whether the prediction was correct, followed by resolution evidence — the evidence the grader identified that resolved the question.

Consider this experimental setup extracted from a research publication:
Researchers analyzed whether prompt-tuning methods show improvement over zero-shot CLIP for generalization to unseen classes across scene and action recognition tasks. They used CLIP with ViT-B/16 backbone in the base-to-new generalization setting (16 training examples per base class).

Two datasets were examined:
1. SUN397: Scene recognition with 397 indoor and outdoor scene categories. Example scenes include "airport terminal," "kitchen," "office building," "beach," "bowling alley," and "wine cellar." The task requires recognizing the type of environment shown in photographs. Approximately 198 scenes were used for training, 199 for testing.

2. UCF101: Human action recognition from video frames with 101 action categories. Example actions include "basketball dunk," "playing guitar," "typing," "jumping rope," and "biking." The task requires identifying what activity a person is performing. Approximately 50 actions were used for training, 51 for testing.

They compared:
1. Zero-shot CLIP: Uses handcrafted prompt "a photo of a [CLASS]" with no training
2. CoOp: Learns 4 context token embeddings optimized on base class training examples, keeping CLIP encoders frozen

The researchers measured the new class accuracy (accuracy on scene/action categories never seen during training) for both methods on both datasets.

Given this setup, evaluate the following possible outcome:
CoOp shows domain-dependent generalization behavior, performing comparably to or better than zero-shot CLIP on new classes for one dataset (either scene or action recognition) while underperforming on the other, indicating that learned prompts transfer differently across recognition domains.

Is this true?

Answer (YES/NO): NO